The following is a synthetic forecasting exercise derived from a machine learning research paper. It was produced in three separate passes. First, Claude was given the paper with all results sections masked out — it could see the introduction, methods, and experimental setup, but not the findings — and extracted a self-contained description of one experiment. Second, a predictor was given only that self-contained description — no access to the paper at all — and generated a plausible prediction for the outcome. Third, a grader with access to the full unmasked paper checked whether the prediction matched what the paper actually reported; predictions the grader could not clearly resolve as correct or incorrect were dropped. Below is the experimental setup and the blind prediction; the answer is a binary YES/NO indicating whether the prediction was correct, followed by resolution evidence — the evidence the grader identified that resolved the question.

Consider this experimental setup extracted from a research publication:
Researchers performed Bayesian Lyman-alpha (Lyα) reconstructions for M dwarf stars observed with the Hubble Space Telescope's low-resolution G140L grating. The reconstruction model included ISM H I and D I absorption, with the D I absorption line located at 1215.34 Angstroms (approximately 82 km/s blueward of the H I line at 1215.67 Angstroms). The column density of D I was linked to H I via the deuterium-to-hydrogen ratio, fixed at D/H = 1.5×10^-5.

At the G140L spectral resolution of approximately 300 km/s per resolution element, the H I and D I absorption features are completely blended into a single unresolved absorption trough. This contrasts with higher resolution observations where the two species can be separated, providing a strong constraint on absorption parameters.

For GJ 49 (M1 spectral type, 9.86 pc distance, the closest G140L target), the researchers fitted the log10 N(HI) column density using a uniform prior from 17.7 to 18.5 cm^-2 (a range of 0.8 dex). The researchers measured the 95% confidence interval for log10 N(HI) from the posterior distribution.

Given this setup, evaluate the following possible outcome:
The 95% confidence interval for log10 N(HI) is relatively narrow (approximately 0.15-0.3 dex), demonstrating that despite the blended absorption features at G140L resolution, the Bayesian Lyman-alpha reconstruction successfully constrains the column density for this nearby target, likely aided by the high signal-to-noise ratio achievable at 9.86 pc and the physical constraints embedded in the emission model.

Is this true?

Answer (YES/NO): NO